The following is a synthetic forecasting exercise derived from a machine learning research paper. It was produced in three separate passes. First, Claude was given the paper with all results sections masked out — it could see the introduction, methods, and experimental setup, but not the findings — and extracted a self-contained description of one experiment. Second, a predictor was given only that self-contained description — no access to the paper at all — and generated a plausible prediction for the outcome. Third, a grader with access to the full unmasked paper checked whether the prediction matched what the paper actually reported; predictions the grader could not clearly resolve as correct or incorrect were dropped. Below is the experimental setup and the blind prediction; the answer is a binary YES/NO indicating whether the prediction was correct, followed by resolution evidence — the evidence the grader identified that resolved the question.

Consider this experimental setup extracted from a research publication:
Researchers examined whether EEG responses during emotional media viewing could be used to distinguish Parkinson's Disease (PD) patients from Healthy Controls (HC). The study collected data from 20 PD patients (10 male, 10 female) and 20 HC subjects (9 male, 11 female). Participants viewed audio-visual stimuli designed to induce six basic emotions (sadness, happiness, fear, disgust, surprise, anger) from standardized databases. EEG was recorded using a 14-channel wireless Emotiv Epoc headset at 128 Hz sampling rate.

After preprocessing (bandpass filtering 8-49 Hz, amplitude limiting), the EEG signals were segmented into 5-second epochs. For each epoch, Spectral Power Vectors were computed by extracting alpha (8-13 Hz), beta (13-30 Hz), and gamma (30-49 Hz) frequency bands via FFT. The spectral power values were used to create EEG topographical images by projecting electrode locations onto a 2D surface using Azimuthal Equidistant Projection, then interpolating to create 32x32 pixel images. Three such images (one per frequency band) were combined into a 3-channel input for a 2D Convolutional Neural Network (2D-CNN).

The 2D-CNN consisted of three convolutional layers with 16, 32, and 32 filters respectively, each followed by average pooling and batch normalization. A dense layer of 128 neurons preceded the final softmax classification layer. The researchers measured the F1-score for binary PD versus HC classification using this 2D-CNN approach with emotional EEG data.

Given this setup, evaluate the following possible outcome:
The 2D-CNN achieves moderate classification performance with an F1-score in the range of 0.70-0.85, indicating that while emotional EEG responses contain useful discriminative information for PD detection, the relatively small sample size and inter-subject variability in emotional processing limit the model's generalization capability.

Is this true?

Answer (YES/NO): NO